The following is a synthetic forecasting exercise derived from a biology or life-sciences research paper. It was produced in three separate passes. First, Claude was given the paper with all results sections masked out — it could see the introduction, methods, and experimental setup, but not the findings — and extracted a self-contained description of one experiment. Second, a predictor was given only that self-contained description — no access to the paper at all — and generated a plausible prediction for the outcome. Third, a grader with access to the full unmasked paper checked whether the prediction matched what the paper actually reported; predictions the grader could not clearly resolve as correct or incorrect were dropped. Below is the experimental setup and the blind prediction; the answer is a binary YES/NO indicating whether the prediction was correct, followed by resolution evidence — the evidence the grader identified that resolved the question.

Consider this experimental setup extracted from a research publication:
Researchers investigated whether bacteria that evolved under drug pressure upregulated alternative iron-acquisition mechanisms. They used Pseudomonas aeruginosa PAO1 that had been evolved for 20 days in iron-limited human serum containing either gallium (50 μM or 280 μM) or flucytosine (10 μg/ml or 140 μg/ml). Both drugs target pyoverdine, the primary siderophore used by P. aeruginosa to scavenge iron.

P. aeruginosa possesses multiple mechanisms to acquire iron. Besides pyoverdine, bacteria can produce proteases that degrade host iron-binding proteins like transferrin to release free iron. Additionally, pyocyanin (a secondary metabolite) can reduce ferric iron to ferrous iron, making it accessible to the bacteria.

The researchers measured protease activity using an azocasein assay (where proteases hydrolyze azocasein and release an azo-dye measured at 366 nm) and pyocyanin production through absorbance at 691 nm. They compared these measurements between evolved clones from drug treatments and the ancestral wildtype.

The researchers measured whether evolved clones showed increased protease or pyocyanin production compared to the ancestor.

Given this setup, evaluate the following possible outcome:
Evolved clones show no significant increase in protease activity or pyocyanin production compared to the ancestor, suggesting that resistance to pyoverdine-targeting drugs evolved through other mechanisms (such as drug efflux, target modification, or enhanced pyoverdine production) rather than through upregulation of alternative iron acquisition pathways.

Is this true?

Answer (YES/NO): NO